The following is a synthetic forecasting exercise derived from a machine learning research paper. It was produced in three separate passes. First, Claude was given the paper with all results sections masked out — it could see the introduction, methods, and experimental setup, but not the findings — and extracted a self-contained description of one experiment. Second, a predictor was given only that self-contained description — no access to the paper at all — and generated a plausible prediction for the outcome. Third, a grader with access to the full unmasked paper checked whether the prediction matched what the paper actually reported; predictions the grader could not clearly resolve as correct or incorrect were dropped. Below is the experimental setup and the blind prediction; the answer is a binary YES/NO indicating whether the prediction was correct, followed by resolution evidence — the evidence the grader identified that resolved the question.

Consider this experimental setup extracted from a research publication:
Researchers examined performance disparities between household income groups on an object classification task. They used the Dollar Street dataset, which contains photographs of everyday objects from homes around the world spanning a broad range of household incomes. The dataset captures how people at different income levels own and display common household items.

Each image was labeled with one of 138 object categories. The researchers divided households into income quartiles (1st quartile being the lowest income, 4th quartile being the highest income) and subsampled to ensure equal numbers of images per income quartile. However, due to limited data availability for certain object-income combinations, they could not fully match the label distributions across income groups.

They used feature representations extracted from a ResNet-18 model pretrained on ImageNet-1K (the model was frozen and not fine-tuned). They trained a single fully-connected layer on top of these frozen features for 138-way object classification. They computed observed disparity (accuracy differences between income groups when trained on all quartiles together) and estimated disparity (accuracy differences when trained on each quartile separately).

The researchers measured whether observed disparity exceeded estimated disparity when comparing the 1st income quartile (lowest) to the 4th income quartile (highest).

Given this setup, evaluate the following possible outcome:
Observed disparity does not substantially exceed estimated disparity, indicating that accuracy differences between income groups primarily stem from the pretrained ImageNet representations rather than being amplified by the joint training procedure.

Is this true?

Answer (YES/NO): NO